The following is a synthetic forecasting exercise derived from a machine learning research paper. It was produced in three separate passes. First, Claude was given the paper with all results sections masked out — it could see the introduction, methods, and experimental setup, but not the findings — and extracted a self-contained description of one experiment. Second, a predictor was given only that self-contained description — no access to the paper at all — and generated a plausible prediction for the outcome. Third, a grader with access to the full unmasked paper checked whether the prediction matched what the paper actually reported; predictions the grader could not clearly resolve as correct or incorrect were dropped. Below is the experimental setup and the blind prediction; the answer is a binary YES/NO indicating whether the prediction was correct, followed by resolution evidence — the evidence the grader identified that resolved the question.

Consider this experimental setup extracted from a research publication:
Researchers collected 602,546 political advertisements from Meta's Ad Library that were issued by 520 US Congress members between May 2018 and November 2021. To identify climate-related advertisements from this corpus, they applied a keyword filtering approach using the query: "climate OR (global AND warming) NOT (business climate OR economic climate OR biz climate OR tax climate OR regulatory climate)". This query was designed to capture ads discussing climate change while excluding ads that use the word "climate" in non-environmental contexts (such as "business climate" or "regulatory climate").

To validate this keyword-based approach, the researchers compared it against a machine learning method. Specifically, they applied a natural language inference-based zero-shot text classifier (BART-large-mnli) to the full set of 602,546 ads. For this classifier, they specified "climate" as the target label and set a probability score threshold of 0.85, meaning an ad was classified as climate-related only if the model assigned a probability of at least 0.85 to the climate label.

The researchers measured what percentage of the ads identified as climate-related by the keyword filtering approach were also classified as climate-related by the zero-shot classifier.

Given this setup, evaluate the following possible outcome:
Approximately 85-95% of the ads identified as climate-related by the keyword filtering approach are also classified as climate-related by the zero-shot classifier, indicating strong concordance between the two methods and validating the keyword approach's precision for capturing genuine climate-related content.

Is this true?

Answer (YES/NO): NO